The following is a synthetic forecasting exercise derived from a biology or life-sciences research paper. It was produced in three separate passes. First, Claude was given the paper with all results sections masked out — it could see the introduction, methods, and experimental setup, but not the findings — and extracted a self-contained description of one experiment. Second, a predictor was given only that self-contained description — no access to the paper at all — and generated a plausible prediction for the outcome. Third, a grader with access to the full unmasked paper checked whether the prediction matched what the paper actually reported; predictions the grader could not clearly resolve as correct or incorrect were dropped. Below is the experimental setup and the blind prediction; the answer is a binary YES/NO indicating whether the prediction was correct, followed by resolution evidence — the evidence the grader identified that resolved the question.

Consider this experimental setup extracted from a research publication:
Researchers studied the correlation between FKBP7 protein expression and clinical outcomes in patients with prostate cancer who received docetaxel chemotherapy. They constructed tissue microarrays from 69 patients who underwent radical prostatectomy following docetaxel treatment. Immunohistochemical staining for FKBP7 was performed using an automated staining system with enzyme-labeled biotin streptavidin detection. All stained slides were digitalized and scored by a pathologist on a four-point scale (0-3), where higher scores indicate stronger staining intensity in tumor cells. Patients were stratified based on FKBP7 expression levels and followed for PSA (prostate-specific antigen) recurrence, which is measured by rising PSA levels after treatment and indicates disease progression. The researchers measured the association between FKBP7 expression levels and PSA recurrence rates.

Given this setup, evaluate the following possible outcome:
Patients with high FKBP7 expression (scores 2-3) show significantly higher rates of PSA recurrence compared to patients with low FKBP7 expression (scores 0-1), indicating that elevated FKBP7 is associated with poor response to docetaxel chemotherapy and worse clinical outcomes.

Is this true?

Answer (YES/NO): YES